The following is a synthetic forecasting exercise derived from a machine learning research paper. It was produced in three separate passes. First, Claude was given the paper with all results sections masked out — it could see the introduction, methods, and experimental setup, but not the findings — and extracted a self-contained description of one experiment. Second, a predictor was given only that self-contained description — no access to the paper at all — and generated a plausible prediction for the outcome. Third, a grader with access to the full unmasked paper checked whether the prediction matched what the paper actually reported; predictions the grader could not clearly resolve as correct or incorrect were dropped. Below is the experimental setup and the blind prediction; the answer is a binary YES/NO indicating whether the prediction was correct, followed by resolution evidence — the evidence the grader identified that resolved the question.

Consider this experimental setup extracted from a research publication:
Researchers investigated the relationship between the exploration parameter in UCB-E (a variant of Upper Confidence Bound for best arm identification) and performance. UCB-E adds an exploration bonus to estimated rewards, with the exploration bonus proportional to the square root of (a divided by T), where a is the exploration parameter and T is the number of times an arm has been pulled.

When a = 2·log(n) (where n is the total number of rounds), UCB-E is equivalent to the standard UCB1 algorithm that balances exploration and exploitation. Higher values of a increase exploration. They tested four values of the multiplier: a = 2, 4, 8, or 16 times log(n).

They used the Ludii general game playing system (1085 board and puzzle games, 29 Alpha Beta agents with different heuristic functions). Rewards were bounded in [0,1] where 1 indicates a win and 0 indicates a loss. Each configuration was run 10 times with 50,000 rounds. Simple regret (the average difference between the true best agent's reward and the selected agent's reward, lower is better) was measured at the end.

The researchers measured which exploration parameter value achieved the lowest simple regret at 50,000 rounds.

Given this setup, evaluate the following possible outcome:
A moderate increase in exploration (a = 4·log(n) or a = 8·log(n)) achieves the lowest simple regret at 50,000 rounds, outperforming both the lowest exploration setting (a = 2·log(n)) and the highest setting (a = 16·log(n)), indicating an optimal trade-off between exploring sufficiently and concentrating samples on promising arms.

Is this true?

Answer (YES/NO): NO